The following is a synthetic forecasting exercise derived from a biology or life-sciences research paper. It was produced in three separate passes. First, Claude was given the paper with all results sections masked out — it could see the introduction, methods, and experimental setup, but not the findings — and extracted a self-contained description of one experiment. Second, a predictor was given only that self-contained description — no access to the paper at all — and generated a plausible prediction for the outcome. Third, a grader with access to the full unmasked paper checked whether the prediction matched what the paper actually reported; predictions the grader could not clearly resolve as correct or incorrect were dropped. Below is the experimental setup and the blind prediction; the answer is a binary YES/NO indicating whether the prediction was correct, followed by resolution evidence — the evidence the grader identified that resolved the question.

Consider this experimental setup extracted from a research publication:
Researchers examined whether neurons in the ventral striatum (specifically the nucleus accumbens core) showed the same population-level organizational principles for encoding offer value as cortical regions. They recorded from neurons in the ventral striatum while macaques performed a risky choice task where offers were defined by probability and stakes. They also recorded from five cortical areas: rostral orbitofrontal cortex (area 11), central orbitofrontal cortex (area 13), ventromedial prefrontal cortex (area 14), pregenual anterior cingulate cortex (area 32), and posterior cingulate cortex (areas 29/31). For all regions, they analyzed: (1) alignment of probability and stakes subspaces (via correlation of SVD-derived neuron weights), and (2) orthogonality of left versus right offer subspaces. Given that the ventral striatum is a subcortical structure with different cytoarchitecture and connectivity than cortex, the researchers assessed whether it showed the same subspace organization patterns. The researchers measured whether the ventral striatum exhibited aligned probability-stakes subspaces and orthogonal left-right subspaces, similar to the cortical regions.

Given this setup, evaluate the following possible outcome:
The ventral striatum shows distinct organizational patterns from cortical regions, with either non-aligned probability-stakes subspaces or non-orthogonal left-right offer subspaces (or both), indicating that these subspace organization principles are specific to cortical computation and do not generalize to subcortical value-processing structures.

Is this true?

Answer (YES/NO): NO